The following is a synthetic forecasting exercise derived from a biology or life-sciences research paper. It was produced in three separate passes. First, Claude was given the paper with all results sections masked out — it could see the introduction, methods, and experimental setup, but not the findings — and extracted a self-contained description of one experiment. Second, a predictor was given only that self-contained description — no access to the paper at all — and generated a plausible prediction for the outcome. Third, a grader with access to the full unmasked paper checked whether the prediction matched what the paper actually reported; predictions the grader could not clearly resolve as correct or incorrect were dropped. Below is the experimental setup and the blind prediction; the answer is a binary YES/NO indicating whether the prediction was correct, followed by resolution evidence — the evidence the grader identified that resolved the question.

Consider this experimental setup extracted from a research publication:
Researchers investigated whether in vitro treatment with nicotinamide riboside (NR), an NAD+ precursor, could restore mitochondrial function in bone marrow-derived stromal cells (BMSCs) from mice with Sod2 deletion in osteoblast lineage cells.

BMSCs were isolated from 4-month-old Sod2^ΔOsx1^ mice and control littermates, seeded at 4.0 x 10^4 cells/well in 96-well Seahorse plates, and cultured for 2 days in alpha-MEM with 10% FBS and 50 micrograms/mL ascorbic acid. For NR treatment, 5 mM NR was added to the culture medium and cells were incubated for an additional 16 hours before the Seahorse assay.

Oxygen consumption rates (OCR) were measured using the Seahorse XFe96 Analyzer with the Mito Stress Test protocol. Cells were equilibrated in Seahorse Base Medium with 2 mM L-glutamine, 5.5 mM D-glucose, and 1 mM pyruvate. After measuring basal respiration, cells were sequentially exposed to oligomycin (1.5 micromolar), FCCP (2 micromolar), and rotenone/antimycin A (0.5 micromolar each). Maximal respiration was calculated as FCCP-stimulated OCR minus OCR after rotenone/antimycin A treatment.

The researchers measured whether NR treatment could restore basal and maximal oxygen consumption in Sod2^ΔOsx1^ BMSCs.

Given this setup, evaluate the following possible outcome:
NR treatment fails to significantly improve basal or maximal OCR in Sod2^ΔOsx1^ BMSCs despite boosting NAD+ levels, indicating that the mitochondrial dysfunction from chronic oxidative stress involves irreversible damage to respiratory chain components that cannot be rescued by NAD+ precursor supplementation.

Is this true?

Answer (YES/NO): NO